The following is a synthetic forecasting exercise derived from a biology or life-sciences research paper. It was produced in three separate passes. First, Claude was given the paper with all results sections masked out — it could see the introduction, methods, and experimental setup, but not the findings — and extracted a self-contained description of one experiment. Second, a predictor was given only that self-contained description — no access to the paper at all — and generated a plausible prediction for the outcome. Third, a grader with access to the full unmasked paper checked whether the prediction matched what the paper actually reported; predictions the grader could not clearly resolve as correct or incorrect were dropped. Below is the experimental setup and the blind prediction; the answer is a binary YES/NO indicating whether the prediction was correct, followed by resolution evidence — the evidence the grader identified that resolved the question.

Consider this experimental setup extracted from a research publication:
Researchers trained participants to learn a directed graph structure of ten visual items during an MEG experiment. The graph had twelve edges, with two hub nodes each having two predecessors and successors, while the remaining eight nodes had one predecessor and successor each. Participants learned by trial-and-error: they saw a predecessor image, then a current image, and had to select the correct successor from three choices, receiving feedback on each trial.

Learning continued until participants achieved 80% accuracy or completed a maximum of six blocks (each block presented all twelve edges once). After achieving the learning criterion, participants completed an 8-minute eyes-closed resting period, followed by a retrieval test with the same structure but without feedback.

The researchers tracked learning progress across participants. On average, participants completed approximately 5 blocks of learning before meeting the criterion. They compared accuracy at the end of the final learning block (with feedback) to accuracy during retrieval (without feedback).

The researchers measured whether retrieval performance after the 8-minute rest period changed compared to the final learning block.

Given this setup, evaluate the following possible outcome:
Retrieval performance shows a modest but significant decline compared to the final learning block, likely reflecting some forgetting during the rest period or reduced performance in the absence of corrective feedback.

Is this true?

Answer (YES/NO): NO